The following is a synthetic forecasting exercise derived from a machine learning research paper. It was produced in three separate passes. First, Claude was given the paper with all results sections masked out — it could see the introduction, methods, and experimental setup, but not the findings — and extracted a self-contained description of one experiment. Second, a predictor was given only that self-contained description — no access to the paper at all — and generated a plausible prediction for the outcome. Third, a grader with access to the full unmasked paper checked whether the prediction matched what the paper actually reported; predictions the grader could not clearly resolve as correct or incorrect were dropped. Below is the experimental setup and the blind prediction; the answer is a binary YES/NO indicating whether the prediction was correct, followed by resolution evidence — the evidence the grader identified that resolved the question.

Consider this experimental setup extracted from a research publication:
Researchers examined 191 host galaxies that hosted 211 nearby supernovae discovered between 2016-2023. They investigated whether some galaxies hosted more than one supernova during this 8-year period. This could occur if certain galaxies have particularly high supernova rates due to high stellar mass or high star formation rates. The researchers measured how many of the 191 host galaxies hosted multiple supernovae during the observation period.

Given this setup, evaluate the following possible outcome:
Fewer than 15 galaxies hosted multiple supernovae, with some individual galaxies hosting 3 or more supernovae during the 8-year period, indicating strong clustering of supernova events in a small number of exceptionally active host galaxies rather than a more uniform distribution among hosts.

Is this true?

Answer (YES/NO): NO